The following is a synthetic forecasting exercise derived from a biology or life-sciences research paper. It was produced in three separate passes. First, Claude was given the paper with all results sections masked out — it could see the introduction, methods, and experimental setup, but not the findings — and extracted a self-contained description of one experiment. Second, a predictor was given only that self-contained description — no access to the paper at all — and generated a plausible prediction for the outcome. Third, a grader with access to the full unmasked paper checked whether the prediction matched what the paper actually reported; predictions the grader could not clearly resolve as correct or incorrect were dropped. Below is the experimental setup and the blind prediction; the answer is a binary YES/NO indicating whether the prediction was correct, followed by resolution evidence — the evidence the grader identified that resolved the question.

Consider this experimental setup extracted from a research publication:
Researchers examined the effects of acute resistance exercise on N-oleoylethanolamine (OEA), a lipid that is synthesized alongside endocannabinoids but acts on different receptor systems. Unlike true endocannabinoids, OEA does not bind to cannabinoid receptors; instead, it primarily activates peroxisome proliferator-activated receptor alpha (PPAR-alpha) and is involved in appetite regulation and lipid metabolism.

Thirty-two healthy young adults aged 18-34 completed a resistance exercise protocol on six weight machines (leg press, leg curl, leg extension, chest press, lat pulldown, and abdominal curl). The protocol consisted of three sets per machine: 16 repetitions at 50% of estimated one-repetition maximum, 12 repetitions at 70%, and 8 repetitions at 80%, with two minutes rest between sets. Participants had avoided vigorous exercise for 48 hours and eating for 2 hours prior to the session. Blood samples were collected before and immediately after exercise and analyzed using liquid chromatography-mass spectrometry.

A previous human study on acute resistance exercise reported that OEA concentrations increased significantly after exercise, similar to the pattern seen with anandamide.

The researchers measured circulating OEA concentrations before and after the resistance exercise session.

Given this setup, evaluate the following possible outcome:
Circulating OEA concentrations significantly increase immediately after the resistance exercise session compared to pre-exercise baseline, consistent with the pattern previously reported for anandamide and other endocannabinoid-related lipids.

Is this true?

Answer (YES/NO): NO